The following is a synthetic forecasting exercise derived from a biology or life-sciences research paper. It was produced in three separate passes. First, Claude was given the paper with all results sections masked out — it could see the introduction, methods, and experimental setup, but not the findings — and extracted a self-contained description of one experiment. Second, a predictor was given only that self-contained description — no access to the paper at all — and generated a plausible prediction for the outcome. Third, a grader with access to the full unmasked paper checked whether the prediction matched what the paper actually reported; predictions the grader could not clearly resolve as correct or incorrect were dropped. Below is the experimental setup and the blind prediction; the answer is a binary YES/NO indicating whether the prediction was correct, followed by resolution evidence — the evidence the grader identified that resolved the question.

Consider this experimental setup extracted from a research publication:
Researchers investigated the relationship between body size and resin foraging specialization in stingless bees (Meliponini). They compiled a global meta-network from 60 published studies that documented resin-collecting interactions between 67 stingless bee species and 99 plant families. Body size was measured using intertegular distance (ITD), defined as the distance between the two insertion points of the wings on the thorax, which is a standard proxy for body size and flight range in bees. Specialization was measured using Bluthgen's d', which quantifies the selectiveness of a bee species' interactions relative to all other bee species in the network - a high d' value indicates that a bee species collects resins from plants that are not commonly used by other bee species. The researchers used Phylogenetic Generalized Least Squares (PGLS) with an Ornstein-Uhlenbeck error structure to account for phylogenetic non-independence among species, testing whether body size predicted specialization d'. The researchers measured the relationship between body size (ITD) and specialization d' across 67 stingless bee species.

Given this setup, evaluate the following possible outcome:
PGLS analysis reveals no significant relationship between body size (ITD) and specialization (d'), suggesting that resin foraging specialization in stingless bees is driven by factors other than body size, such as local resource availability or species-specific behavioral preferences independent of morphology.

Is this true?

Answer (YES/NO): NO